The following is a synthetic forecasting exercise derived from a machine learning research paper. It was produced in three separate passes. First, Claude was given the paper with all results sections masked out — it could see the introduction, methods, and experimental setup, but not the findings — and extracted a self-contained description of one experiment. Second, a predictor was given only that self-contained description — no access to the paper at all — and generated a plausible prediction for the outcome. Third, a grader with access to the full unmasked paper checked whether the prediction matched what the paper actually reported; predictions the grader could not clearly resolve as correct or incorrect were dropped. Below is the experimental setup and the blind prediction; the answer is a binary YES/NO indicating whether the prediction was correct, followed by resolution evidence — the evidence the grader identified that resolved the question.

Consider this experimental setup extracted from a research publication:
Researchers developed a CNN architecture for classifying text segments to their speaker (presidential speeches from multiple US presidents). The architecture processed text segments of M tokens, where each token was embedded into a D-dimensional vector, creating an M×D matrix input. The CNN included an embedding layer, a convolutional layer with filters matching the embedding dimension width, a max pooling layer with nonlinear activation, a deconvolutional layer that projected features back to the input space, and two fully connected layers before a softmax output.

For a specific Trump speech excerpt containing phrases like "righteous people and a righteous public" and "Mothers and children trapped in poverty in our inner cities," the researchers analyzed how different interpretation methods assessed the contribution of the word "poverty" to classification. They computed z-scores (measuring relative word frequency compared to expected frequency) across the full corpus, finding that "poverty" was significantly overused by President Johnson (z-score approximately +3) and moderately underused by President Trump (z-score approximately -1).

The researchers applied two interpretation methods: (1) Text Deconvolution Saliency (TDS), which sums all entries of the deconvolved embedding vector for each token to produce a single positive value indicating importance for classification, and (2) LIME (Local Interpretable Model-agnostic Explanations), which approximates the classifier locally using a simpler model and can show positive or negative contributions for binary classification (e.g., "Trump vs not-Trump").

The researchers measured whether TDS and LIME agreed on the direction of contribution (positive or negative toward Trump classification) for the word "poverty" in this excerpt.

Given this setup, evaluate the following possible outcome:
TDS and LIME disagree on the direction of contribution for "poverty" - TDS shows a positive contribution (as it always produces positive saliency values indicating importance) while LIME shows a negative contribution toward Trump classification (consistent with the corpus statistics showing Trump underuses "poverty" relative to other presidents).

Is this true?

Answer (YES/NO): YES